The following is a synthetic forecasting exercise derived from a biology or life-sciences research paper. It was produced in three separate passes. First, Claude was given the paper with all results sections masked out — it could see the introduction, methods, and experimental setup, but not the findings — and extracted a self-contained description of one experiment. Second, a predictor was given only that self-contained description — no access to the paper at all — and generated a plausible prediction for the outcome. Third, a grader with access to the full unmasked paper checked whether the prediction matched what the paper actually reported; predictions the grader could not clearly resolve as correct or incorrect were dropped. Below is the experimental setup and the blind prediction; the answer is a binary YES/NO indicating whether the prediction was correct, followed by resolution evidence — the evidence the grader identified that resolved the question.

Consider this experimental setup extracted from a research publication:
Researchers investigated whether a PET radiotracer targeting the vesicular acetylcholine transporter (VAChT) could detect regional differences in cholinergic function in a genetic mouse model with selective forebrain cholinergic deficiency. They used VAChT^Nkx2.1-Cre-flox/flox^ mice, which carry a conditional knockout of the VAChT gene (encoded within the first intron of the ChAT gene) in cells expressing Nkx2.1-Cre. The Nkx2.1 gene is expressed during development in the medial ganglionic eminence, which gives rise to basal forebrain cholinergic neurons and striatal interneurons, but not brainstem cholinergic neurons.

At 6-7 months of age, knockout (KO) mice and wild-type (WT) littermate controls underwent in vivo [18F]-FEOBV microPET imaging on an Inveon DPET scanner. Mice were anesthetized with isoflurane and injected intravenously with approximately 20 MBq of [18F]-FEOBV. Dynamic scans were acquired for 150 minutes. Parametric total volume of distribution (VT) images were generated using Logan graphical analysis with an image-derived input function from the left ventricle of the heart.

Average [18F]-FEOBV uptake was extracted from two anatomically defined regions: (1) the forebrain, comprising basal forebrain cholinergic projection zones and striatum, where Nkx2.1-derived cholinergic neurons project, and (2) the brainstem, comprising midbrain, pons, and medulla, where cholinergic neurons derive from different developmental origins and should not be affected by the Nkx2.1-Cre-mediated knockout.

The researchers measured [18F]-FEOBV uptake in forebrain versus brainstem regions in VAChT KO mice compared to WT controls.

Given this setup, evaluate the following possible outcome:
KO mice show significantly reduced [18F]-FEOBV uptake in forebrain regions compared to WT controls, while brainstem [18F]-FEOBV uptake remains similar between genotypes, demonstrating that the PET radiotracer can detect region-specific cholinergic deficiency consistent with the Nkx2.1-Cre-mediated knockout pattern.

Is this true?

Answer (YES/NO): YES